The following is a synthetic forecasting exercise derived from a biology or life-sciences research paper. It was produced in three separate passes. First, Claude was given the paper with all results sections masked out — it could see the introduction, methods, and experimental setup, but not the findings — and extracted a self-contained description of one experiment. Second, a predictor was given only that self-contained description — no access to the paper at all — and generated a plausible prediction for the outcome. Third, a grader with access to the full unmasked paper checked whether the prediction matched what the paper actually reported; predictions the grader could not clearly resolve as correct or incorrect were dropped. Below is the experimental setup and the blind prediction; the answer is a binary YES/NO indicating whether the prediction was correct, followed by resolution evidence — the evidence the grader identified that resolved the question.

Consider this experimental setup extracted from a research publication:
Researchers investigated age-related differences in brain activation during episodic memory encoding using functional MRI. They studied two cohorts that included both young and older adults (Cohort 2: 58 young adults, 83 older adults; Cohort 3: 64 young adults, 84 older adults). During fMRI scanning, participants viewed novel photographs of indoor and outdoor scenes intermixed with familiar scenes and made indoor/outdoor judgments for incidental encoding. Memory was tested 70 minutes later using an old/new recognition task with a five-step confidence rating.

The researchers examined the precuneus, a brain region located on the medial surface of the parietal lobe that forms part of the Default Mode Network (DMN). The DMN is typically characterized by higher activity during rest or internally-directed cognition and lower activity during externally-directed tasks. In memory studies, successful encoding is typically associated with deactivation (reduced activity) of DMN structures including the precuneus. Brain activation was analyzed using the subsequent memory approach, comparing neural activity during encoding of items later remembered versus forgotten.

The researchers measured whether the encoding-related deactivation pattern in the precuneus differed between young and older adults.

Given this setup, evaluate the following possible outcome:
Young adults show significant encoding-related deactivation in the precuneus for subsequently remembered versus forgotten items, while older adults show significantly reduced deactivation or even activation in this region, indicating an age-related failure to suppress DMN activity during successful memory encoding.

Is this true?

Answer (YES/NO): YES